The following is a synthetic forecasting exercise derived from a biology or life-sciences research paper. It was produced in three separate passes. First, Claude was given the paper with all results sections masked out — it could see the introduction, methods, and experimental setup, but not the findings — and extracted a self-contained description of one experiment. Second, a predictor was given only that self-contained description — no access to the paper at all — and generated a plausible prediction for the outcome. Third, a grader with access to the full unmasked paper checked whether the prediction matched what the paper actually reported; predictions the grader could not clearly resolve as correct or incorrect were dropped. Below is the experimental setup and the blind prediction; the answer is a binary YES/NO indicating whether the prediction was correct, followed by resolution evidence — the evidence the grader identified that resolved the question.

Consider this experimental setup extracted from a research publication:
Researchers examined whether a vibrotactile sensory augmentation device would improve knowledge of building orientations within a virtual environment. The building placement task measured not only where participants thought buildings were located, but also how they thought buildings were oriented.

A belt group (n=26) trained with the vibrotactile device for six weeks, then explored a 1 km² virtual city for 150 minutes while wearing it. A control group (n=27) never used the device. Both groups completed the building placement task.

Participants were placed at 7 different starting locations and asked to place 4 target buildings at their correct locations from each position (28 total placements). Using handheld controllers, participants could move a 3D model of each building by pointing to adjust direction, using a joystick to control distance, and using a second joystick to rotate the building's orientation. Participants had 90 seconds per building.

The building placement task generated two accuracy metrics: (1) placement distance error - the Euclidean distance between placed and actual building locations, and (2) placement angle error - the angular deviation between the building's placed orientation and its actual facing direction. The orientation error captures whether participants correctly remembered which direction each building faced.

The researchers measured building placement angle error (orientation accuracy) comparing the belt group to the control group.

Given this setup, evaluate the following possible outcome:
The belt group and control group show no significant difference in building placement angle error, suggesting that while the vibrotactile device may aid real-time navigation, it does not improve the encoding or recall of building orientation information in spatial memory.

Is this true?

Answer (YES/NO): NO